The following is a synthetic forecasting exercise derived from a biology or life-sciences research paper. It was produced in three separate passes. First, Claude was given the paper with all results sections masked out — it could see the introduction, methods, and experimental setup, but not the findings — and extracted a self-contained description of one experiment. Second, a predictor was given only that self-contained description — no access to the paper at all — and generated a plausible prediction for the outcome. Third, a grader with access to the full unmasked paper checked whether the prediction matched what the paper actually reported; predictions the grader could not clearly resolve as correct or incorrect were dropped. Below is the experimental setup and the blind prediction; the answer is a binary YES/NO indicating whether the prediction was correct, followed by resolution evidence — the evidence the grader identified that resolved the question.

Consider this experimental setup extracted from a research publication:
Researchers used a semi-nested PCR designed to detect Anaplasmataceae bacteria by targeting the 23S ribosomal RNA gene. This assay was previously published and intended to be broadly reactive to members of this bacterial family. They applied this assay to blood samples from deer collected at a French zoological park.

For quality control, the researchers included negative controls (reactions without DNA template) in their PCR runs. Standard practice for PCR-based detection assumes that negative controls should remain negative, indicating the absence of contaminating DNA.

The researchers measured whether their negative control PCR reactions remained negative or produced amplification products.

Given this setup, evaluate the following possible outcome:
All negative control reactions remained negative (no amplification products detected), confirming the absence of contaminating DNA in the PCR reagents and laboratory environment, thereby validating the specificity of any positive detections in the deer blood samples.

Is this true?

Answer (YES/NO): NO